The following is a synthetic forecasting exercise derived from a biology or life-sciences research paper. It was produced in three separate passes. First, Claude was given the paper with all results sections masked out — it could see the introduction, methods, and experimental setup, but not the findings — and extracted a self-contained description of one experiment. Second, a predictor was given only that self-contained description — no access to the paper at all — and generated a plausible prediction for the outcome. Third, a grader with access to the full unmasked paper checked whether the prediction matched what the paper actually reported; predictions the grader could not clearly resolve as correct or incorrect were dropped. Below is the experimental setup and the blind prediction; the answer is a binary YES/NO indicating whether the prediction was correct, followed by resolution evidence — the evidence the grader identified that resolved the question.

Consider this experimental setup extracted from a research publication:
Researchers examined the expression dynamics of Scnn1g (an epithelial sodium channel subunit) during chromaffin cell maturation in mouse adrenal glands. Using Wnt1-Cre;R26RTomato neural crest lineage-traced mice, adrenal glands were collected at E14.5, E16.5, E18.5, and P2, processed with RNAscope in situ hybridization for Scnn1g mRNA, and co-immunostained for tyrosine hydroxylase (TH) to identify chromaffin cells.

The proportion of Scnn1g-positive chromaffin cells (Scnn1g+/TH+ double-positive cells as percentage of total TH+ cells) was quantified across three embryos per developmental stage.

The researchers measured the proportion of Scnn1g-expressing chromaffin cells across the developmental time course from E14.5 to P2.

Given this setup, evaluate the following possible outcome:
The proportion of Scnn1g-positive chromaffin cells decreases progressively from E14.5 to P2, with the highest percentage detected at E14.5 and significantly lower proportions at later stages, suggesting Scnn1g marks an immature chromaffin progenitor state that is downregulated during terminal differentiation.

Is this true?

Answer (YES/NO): NO